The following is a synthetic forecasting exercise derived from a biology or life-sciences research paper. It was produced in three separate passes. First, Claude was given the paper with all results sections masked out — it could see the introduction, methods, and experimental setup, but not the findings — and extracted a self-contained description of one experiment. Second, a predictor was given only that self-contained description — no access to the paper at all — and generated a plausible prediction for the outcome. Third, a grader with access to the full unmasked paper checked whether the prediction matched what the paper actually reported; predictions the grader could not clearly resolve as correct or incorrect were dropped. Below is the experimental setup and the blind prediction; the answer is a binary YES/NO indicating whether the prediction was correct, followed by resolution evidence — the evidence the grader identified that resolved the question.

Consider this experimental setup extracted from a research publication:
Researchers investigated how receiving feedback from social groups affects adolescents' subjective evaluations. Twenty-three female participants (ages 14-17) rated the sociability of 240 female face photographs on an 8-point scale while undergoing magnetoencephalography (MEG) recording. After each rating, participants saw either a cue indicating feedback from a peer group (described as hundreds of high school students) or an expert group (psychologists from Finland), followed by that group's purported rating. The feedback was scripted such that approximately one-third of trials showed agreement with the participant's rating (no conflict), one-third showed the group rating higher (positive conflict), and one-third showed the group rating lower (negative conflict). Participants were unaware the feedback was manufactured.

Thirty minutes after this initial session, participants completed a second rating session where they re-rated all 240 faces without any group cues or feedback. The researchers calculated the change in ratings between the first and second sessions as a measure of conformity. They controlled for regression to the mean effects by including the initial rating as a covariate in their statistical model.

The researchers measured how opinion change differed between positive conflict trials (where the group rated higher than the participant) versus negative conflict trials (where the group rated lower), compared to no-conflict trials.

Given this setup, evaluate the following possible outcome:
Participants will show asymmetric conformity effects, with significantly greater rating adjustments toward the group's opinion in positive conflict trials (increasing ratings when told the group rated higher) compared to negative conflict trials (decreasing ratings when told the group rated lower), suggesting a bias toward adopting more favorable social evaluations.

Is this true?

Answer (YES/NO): NO